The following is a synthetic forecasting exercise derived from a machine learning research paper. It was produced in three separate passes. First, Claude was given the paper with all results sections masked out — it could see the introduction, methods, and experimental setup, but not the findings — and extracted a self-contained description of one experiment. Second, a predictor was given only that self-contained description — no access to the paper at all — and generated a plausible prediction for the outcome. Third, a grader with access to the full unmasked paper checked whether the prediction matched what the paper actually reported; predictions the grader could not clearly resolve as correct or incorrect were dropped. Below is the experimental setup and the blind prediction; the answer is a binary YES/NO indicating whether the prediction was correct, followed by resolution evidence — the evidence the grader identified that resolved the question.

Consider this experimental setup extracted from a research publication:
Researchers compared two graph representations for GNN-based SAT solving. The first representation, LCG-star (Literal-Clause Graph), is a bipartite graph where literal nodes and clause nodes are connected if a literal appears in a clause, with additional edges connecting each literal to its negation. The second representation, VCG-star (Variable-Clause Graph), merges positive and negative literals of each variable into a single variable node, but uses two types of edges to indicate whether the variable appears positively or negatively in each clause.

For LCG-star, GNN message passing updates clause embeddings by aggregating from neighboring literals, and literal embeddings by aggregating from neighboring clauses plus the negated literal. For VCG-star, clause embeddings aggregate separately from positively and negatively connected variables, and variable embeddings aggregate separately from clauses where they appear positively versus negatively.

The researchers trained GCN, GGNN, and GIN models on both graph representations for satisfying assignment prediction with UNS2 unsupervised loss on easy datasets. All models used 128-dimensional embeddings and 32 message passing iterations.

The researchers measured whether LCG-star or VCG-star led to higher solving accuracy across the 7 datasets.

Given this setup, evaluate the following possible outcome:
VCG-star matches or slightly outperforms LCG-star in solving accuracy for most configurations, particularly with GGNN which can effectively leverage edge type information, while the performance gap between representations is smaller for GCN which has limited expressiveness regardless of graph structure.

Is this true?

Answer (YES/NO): NO